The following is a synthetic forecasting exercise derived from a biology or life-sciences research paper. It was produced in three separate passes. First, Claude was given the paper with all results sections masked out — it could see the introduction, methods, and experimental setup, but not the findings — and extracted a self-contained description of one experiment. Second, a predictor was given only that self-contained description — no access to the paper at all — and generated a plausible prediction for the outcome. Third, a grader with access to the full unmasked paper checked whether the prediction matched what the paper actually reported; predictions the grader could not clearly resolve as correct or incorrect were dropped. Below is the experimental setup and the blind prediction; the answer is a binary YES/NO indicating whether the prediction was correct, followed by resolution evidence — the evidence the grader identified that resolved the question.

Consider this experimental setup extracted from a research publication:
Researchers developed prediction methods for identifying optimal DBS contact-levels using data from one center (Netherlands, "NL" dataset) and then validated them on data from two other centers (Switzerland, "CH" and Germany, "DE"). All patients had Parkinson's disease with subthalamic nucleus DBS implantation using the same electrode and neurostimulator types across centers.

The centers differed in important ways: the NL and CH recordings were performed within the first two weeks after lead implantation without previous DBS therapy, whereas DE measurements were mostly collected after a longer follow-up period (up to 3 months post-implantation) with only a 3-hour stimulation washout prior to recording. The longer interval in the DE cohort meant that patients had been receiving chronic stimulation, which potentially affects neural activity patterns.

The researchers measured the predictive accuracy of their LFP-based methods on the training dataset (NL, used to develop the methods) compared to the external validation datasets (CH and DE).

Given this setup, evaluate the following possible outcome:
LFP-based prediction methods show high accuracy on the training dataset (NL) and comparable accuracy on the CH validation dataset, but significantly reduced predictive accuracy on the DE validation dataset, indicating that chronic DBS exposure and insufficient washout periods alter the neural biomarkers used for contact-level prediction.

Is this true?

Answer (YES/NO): NO